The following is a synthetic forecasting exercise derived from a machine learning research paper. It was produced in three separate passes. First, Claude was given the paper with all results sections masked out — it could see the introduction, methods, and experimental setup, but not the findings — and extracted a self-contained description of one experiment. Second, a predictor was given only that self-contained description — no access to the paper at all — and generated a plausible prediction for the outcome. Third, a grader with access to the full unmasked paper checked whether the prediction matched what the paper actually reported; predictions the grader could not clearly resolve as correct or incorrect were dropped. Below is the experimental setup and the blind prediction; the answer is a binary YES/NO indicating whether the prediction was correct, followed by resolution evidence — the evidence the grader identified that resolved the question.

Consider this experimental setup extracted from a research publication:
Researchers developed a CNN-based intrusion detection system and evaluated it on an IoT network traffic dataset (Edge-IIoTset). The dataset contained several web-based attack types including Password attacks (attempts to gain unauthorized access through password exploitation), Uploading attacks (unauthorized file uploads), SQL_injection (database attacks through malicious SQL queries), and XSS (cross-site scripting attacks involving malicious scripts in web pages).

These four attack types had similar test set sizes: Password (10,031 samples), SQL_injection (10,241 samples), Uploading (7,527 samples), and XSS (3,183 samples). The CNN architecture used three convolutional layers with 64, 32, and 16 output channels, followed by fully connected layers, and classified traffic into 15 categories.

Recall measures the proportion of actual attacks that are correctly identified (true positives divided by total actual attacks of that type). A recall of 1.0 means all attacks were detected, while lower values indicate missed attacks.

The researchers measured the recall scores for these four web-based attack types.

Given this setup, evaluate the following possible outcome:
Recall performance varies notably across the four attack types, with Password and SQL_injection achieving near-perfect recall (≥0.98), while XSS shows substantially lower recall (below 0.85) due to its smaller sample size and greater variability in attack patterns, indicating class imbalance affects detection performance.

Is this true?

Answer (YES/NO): NO